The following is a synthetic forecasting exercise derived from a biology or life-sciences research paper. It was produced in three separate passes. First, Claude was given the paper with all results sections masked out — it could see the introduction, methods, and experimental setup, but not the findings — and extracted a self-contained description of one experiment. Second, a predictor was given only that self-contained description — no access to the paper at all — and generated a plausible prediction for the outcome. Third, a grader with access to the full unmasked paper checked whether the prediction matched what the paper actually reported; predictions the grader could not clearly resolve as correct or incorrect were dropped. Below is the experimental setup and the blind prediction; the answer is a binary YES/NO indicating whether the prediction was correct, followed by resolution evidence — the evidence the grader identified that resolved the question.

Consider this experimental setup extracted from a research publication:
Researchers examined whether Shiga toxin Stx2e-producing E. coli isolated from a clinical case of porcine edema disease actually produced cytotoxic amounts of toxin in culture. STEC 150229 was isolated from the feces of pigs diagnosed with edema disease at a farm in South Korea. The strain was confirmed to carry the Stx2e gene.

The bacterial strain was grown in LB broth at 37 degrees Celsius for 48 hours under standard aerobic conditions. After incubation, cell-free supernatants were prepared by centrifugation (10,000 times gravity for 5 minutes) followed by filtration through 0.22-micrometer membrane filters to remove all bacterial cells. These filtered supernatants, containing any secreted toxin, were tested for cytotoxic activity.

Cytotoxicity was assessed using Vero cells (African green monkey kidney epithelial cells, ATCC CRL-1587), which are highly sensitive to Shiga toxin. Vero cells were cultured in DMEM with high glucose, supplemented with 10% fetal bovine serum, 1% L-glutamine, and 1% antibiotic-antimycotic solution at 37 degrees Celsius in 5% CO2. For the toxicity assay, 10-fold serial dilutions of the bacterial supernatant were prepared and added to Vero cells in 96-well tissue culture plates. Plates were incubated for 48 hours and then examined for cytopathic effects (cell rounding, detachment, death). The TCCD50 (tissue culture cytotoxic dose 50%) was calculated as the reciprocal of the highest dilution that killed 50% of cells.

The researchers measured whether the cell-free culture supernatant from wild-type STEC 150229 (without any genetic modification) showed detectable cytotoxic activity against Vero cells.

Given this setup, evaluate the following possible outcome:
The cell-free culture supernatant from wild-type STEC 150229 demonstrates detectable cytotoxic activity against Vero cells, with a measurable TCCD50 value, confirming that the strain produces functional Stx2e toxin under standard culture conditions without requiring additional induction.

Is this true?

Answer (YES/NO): YES